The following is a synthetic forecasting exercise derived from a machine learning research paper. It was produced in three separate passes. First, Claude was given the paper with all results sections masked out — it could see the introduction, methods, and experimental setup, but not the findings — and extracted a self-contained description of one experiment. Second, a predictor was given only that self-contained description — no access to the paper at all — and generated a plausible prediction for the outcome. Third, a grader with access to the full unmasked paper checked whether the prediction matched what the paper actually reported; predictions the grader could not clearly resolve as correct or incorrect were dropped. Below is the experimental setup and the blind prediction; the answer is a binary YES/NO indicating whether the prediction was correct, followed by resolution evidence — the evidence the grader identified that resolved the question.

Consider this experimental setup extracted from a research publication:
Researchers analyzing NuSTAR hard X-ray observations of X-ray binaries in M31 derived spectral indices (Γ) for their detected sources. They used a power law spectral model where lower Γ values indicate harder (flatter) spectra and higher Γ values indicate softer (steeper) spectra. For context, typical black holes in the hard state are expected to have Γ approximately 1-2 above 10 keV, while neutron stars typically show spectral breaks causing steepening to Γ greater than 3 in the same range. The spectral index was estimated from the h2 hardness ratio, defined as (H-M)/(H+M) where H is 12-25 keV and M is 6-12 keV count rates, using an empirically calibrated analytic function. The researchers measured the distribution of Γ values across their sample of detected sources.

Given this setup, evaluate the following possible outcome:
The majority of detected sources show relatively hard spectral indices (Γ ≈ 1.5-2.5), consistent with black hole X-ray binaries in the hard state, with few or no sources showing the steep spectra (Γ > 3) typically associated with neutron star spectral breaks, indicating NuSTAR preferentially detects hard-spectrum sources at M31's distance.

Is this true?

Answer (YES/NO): NO